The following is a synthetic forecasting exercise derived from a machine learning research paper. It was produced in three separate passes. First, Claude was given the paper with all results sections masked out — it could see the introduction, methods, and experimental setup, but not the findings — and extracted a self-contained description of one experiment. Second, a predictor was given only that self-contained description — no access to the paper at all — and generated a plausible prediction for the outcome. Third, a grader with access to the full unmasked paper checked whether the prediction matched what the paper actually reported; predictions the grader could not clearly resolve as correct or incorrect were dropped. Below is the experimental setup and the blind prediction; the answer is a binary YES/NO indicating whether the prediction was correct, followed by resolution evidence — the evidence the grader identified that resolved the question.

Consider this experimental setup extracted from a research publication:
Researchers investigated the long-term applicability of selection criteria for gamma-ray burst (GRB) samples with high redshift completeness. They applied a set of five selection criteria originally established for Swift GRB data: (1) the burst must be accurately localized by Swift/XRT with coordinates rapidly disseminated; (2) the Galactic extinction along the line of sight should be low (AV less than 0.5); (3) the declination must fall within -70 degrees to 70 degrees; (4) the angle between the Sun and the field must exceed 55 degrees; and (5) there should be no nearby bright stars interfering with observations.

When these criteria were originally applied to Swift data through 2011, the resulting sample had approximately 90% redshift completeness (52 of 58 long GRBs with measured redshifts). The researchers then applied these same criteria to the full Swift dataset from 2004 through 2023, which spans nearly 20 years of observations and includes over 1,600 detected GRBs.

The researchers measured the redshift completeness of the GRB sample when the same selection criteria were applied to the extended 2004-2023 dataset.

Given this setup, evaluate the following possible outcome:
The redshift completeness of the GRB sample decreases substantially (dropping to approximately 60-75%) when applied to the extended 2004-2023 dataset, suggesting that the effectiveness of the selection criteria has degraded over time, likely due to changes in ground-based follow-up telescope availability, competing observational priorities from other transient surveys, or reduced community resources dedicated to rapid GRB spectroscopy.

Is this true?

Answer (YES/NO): YES